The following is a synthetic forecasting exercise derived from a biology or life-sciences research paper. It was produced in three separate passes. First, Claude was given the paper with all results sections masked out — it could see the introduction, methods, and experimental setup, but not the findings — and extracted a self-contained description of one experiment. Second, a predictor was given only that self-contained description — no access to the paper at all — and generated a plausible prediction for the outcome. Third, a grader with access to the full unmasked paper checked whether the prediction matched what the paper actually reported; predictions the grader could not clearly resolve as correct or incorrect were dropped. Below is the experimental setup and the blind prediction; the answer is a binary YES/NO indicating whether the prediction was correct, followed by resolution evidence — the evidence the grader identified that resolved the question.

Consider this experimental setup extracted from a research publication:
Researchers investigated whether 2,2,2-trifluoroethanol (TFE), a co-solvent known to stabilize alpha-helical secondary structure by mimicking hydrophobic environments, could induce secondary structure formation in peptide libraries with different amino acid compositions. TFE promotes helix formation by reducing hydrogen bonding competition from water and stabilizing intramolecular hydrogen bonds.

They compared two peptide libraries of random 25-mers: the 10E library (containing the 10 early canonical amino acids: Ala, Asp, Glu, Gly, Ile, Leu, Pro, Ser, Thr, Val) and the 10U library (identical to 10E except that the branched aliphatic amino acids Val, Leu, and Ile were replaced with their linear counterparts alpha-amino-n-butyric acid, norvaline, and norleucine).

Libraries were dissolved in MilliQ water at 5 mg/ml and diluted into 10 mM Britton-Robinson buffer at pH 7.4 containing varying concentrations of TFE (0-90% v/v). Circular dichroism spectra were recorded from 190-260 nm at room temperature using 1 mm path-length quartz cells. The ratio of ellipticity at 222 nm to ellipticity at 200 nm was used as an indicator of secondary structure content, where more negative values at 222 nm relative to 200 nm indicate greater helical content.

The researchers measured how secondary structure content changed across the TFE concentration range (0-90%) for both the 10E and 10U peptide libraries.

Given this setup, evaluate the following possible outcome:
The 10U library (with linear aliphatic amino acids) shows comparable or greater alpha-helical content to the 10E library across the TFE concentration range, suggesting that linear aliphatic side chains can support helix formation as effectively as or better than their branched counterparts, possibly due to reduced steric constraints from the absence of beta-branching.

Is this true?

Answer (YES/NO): NO